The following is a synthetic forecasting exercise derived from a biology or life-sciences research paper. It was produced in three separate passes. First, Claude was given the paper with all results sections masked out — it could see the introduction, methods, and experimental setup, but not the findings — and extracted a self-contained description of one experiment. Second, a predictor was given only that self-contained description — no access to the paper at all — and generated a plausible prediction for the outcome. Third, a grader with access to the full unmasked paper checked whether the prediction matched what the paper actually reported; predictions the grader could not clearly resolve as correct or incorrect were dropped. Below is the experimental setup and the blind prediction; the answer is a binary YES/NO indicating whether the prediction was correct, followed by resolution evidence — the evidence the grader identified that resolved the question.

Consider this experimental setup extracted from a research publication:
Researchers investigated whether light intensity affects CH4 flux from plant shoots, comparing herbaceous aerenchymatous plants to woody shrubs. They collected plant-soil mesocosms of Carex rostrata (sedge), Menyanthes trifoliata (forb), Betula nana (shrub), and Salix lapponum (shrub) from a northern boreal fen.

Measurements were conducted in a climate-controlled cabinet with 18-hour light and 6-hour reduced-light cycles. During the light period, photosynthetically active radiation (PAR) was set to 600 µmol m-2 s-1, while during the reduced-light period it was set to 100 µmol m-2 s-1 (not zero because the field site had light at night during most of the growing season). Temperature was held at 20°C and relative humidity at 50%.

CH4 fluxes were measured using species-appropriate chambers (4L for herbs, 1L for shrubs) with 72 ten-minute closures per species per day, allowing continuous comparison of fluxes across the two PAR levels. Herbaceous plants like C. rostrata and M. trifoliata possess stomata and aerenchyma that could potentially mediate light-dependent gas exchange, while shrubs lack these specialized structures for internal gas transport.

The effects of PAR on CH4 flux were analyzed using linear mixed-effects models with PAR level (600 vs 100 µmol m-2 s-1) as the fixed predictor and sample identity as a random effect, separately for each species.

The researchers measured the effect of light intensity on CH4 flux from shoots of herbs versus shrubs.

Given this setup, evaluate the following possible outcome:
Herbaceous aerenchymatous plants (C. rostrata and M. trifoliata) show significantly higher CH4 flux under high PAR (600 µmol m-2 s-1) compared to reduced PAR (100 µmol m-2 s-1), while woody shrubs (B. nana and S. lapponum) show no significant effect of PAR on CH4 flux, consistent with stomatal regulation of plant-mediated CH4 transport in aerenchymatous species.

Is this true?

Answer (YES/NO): NO